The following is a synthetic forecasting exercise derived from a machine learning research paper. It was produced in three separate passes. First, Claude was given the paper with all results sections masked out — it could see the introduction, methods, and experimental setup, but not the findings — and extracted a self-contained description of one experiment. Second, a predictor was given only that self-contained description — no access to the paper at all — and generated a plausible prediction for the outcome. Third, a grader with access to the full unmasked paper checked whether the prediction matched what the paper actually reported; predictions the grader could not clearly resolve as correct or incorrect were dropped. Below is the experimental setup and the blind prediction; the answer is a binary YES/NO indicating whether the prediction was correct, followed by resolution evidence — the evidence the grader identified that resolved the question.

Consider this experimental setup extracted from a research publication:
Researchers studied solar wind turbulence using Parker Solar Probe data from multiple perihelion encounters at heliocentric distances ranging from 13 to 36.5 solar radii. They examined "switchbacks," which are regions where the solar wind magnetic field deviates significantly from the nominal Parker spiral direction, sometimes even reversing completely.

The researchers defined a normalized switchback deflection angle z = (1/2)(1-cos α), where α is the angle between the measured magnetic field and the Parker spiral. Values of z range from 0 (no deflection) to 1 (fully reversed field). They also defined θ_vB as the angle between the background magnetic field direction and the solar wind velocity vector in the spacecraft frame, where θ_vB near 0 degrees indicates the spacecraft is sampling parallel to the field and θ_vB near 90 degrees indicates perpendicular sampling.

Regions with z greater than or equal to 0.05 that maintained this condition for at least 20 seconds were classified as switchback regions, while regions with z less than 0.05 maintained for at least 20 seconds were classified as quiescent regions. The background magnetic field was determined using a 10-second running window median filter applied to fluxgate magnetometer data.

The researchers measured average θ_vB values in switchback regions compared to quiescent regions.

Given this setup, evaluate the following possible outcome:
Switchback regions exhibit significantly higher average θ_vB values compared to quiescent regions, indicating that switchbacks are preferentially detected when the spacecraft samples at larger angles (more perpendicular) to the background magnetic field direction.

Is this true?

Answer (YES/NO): YES